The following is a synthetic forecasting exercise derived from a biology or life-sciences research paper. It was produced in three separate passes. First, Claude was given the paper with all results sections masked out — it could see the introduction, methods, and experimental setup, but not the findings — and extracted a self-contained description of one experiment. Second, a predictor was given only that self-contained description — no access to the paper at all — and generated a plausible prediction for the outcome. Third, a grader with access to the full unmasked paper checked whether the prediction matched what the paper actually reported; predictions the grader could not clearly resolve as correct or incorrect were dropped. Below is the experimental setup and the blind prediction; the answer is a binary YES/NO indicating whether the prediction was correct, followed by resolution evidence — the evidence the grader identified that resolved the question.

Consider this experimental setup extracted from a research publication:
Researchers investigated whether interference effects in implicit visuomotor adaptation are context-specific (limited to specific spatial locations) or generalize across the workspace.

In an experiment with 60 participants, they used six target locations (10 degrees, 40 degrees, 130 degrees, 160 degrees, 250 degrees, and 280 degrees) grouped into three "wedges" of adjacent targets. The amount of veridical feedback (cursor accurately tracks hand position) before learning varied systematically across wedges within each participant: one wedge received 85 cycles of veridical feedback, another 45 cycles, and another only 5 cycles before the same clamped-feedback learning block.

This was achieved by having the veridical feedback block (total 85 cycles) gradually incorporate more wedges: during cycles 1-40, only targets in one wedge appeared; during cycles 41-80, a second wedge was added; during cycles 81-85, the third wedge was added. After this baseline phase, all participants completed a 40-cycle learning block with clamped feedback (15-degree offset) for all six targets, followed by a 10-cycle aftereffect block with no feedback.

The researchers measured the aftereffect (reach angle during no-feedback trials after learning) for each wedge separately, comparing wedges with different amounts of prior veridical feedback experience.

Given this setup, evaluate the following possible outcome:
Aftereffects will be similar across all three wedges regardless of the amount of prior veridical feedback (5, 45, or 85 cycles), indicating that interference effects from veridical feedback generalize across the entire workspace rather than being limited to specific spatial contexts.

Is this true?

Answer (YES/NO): NO